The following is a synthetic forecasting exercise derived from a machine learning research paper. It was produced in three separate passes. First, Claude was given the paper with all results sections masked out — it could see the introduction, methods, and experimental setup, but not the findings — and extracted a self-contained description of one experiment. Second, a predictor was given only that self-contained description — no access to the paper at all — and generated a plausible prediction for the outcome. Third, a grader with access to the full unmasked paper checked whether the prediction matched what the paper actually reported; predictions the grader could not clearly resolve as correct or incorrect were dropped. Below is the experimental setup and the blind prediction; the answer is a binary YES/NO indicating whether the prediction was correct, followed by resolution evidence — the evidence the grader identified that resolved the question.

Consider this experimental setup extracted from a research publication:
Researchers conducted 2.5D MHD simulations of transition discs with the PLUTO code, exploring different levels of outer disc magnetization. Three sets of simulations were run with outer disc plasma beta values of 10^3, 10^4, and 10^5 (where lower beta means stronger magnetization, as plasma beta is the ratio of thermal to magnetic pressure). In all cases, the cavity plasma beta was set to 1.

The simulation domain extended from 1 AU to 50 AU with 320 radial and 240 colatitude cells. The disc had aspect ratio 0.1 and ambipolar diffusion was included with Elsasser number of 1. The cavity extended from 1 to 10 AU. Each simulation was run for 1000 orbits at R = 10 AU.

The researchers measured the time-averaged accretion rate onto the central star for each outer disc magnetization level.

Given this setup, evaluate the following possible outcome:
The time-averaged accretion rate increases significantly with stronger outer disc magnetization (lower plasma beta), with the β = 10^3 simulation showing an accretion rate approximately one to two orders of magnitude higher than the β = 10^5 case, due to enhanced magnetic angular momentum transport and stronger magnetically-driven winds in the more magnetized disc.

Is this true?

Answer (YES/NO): YES